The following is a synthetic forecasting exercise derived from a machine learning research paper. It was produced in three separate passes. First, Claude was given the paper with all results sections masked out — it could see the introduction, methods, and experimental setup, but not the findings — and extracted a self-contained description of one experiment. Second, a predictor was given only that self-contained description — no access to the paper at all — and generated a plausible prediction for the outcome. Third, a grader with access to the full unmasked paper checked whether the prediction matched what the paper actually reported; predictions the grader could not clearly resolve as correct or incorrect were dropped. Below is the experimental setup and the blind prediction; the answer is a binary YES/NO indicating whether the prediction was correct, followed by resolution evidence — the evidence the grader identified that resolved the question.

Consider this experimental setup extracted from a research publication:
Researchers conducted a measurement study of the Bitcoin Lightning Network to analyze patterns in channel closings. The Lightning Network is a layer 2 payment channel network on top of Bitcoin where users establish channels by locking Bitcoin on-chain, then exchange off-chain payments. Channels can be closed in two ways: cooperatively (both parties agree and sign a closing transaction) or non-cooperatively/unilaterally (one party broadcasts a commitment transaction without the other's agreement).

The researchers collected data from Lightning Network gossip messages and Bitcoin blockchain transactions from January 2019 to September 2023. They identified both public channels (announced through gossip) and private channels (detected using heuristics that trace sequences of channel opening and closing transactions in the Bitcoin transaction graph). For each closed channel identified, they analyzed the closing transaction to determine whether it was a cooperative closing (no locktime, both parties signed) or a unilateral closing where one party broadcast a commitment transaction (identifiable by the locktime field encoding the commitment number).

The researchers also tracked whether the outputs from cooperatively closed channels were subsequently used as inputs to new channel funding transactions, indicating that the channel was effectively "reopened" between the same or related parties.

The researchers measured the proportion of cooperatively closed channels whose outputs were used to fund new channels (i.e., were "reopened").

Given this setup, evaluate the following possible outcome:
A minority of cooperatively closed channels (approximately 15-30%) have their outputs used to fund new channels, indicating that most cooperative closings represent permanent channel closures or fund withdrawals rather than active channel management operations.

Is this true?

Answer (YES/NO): NO